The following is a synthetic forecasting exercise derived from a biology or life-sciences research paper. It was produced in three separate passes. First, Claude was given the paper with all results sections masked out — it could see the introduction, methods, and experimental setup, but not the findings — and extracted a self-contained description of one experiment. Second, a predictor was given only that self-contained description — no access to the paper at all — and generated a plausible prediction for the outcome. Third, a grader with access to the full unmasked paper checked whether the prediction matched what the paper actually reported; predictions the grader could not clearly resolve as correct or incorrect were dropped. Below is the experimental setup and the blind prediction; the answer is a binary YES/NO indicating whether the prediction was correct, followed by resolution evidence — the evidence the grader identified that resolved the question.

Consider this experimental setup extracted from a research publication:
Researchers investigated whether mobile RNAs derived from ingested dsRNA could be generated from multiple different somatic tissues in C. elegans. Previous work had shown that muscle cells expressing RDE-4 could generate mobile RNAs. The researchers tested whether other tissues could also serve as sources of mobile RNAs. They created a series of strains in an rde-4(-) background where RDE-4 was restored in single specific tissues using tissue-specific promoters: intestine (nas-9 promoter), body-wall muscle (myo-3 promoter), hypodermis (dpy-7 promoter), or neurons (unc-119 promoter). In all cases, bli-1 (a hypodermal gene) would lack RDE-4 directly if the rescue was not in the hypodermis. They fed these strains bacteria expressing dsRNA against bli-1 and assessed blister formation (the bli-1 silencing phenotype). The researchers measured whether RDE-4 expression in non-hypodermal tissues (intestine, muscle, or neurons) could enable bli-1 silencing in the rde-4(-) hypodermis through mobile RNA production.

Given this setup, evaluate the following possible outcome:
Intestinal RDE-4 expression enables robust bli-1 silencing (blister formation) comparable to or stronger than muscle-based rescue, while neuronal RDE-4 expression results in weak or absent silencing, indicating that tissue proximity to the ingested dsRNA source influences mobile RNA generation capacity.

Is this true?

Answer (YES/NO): NO